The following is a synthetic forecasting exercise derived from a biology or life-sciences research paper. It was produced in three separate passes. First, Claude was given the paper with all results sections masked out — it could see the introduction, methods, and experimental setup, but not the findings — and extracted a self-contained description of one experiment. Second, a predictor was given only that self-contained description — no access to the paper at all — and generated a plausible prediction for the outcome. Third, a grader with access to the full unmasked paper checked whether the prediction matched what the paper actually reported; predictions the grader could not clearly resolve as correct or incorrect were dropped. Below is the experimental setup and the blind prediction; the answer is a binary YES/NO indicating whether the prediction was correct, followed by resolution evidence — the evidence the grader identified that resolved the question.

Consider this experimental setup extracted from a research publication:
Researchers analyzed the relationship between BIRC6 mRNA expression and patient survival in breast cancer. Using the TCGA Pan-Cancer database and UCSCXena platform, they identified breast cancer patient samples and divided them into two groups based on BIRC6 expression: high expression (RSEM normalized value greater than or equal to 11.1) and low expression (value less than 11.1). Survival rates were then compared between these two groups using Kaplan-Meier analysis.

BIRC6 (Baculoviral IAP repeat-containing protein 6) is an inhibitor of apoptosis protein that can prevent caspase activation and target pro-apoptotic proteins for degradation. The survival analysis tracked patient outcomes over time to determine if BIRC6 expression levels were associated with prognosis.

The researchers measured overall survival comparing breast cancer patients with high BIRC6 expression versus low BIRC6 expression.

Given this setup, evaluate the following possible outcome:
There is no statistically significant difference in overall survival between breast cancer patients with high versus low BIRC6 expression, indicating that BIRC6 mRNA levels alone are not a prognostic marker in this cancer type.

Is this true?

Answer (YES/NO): NO